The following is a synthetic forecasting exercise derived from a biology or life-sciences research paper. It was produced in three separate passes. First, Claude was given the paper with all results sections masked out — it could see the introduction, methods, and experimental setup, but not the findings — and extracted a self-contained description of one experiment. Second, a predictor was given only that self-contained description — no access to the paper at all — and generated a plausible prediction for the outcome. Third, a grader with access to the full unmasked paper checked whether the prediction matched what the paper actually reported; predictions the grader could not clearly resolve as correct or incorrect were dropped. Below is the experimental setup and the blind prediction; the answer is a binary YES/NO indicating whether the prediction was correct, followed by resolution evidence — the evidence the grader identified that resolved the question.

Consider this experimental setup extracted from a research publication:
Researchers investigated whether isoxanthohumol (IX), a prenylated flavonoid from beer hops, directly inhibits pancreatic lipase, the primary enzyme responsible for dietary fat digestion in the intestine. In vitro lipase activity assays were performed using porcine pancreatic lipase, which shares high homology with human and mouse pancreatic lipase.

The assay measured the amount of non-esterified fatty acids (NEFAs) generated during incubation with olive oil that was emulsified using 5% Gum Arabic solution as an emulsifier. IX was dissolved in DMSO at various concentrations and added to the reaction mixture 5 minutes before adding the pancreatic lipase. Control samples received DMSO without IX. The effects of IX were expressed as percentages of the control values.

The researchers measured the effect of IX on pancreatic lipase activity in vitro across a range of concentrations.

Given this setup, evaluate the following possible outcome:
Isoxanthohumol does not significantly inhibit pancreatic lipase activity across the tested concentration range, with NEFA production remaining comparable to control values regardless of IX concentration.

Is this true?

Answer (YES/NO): NO